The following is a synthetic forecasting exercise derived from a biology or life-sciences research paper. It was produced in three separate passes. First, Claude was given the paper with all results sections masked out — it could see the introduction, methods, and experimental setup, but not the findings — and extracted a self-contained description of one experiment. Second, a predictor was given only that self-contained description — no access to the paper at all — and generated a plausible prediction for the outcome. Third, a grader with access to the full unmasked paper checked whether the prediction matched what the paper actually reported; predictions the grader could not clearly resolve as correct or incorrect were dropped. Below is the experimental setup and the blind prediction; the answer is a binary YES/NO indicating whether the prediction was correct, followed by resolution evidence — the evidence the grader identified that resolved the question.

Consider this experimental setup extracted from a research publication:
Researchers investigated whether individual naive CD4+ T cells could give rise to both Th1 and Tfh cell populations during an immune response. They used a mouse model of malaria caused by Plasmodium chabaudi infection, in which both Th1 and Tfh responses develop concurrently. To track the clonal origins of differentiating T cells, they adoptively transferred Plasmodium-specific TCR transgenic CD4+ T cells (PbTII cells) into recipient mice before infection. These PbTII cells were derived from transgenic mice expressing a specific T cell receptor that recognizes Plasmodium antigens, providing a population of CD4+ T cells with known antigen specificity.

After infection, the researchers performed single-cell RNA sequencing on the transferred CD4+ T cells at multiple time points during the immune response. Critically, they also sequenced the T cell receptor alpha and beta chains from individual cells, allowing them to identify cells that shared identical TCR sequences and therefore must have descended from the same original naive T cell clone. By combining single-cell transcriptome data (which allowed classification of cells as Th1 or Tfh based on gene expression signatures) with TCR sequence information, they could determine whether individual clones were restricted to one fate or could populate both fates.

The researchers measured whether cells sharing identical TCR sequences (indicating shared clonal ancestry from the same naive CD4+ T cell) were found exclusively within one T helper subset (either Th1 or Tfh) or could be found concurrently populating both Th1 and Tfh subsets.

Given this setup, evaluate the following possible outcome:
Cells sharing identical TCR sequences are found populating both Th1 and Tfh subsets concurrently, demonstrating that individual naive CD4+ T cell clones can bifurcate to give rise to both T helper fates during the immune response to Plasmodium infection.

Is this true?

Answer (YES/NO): YES